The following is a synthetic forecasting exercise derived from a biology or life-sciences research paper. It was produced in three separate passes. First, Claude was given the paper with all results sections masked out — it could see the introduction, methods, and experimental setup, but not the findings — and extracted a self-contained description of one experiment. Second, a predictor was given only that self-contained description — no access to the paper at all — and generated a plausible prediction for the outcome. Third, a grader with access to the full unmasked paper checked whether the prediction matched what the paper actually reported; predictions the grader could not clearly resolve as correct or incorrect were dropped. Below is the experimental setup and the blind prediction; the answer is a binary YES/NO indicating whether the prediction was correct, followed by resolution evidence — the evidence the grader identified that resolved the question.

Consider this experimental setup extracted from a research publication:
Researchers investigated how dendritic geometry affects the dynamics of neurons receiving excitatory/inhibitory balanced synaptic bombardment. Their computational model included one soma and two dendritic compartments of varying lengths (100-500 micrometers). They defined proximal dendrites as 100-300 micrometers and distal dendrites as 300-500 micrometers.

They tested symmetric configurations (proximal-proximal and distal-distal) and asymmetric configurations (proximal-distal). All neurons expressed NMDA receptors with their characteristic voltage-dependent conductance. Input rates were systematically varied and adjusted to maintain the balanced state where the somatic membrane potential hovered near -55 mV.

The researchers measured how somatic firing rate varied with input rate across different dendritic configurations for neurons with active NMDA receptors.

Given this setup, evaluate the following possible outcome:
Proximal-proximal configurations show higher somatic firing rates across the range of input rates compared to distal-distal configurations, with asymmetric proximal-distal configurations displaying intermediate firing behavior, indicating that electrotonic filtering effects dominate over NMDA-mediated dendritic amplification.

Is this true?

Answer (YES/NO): YES